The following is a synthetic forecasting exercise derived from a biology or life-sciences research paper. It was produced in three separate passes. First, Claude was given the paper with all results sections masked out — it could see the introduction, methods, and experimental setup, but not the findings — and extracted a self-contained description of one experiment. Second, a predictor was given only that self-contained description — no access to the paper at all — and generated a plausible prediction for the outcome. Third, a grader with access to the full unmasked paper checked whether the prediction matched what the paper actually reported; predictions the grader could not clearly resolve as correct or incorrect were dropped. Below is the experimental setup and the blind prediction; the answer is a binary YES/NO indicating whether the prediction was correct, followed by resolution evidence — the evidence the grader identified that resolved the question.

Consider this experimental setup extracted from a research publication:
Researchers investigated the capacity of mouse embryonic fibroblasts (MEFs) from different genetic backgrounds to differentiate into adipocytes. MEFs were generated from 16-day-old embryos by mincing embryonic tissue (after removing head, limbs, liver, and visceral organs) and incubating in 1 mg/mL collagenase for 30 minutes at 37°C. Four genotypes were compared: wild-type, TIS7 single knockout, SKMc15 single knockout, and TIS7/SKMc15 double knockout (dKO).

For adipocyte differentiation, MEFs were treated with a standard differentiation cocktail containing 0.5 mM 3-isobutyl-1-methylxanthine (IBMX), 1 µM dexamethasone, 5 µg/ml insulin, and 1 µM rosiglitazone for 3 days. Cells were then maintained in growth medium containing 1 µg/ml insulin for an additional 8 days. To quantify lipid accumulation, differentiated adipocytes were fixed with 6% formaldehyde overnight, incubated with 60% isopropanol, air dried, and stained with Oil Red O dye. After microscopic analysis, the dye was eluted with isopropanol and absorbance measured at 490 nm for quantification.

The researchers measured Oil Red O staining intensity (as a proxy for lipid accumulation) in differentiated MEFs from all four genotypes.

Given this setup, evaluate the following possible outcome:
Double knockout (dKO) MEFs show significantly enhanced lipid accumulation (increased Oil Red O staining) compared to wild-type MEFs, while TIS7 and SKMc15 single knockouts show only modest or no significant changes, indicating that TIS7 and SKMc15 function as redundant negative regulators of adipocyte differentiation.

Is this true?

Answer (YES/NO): NO